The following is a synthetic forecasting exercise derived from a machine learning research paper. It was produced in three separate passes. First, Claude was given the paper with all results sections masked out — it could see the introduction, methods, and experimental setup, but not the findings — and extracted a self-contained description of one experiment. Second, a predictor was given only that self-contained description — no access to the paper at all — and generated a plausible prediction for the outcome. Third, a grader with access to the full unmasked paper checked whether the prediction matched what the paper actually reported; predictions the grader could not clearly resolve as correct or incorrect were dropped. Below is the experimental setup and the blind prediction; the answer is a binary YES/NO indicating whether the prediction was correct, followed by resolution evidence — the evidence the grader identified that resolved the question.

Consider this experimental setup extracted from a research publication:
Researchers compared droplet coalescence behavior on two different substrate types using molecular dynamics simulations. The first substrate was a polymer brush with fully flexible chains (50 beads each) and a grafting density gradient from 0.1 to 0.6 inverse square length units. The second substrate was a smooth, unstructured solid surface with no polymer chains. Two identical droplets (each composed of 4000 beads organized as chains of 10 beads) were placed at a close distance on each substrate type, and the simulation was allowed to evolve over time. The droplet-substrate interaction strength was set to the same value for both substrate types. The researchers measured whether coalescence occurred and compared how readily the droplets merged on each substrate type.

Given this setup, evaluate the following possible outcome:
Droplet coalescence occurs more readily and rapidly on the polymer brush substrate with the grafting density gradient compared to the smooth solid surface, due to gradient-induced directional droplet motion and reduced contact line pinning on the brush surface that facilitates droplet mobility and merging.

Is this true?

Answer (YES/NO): NO